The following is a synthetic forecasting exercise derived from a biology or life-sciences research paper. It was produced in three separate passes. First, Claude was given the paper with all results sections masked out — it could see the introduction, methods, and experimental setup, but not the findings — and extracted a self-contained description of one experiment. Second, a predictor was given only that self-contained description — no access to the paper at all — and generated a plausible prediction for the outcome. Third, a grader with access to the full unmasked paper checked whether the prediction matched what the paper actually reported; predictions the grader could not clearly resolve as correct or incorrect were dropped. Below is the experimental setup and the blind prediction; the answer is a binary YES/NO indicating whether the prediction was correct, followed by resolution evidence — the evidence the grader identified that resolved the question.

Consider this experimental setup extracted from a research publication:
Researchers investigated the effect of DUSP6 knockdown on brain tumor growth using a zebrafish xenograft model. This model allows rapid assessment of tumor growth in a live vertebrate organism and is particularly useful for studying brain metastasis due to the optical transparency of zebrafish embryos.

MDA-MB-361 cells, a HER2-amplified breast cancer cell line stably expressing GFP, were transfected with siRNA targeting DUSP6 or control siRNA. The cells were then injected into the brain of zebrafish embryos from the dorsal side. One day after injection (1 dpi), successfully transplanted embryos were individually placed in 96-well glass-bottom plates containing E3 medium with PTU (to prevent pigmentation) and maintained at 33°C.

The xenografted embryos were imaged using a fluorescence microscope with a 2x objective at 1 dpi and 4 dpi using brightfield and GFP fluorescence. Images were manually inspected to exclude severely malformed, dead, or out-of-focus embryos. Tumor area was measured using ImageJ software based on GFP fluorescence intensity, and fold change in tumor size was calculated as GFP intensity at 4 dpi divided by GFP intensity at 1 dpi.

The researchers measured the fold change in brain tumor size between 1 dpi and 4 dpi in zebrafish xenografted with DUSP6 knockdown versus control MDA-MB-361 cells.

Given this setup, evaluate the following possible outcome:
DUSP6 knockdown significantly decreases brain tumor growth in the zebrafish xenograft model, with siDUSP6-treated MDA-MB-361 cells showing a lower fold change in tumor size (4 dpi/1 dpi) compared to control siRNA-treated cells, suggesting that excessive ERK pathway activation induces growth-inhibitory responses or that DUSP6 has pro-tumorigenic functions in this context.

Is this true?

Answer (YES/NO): YES